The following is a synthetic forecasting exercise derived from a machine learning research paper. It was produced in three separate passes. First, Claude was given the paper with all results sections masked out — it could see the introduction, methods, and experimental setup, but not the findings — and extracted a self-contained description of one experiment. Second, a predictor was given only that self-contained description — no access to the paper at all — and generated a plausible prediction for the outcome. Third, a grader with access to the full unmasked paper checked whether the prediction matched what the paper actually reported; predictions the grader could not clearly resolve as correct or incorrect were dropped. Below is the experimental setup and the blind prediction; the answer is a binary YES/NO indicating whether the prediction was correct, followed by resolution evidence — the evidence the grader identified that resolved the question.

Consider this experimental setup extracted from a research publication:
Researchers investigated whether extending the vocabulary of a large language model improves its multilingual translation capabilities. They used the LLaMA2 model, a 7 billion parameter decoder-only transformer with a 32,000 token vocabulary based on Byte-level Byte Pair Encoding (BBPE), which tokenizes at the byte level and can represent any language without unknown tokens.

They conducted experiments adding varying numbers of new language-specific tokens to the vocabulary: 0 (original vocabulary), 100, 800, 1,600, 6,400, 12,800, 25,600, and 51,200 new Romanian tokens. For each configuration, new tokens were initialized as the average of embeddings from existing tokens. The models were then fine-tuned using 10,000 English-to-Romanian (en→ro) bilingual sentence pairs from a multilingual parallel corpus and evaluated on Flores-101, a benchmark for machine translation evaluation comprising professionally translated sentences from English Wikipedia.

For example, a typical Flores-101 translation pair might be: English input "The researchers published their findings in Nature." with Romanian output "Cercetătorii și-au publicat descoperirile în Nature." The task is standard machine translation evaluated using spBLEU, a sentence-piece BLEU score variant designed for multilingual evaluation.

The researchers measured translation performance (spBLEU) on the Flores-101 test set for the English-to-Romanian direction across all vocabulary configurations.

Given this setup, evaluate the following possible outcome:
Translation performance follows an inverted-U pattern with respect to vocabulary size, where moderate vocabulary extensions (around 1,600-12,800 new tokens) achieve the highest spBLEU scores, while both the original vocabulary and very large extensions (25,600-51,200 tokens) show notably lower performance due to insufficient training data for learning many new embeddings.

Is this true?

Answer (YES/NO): NO